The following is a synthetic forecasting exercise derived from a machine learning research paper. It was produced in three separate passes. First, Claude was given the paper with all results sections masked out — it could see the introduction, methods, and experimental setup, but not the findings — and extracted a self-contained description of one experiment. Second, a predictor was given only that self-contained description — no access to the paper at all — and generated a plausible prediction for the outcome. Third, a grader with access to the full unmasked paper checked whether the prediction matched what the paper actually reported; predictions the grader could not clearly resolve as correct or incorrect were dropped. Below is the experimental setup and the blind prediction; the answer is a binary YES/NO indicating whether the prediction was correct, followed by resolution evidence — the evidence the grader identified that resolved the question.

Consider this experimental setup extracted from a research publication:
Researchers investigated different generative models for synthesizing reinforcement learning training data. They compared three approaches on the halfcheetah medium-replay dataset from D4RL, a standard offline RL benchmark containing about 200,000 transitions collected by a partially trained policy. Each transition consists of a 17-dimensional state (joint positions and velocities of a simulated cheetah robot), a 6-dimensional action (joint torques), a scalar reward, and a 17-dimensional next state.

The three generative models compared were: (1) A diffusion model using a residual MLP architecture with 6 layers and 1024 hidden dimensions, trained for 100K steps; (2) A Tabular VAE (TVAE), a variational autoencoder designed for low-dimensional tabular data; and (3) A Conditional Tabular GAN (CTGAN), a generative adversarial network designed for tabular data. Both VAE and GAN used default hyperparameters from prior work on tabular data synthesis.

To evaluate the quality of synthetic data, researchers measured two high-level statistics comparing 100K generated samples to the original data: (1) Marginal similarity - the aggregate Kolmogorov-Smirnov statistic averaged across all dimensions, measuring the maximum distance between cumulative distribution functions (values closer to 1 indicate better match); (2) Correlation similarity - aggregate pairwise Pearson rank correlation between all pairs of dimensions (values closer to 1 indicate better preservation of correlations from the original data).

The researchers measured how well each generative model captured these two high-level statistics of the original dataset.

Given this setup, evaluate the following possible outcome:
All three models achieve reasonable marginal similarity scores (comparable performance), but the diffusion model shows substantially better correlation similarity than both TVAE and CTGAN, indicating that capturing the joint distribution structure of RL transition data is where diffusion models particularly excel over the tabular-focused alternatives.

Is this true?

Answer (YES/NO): NO